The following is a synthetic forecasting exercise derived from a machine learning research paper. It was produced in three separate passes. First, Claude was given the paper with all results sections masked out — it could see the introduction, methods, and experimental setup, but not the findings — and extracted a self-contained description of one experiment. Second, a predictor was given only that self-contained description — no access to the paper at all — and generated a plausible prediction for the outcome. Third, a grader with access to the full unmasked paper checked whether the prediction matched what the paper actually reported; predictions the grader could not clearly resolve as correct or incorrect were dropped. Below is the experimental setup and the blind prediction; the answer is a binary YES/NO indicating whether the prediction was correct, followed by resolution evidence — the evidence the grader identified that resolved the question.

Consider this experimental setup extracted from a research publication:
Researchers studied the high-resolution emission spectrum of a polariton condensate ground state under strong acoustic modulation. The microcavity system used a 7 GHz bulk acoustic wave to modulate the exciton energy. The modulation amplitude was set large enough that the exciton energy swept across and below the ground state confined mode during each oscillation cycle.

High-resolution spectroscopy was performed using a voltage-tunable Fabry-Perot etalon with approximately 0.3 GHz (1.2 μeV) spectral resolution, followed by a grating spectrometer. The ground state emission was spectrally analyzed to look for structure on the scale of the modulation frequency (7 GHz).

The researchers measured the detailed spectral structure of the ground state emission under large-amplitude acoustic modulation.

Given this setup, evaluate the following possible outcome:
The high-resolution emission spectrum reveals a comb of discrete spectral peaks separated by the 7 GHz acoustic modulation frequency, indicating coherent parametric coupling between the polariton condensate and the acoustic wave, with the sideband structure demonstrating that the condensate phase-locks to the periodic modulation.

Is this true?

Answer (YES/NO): YES